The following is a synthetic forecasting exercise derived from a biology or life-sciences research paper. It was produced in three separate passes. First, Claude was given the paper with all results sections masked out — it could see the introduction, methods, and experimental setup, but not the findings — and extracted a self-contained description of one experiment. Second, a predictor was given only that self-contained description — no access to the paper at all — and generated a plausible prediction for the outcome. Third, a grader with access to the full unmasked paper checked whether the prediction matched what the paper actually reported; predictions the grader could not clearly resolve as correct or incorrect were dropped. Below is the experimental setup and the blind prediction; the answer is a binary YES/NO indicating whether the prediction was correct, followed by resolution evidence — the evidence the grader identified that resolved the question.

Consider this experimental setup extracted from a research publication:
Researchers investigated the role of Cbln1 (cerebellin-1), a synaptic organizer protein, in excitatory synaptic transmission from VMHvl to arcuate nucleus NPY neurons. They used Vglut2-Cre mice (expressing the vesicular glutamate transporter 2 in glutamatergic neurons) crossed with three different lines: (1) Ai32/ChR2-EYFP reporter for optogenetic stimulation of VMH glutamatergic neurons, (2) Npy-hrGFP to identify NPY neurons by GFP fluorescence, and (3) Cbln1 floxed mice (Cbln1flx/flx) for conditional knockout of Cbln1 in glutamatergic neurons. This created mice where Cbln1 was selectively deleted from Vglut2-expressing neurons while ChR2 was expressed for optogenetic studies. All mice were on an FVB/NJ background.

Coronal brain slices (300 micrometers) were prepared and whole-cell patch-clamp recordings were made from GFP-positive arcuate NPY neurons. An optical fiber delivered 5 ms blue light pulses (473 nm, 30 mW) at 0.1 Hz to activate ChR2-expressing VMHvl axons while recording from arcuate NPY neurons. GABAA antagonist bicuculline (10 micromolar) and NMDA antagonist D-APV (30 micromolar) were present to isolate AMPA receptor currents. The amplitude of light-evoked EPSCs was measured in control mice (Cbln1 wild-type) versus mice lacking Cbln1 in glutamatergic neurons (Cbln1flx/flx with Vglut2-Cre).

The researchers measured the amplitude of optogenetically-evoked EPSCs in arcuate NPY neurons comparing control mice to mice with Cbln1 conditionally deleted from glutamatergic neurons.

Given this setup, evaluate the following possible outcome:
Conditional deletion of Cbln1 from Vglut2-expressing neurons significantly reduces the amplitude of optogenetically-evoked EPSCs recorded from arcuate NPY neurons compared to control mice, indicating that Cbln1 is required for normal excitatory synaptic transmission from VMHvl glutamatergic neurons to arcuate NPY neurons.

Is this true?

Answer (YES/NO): YES